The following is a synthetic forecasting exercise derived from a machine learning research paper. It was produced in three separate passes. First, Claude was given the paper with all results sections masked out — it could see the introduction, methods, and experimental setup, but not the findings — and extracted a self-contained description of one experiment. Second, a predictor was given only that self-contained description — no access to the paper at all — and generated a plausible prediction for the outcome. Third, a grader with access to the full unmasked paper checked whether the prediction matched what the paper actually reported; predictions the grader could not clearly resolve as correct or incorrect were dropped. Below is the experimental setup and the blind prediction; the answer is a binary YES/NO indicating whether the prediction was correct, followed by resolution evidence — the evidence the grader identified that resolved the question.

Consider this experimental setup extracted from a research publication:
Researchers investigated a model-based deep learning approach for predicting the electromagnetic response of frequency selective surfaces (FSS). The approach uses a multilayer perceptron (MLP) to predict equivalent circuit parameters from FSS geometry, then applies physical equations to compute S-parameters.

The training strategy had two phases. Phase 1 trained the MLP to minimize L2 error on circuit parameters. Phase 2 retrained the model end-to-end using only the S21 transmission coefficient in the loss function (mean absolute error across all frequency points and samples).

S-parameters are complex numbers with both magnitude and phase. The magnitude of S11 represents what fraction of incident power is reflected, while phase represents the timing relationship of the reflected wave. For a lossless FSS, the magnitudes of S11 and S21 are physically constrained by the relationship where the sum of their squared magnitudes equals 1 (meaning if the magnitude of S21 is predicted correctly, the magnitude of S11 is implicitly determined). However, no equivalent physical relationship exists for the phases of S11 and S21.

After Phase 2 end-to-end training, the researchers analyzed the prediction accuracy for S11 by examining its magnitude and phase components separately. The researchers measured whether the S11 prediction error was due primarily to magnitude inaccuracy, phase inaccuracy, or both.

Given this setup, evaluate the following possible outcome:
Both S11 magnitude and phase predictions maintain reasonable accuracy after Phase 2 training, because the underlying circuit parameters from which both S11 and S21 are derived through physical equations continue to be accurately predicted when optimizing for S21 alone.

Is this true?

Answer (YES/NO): NO